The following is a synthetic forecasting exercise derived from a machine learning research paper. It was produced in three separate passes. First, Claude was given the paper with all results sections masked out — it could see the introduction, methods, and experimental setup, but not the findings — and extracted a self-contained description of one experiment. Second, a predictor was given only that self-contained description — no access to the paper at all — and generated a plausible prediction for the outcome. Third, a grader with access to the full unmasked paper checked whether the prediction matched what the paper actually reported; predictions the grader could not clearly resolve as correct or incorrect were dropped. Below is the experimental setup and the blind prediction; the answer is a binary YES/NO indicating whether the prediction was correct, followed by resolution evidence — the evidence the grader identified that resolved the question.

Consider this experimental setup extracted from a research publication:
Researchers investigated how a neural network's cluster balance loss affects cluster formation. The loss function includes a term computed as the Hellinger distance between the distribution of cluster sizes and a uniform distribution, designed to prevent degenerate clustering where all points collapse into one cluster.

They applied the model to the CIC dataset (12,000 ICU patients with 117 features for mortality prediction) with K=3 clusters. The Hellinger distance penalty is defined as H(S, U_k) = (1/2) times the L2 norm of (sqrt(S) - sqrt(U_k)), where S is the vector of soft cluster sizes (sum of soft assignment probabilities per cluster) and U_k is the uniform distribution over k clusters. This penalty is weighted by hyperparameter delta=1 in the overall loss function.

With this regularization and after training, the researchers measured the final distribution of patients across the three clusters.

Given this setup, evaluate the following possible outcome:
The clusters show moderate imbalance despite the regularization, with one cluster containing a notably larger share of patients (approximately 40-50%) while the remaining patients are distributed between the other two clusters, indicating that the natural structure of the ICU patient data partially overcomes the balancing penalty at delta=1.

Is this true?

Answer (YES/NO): NO